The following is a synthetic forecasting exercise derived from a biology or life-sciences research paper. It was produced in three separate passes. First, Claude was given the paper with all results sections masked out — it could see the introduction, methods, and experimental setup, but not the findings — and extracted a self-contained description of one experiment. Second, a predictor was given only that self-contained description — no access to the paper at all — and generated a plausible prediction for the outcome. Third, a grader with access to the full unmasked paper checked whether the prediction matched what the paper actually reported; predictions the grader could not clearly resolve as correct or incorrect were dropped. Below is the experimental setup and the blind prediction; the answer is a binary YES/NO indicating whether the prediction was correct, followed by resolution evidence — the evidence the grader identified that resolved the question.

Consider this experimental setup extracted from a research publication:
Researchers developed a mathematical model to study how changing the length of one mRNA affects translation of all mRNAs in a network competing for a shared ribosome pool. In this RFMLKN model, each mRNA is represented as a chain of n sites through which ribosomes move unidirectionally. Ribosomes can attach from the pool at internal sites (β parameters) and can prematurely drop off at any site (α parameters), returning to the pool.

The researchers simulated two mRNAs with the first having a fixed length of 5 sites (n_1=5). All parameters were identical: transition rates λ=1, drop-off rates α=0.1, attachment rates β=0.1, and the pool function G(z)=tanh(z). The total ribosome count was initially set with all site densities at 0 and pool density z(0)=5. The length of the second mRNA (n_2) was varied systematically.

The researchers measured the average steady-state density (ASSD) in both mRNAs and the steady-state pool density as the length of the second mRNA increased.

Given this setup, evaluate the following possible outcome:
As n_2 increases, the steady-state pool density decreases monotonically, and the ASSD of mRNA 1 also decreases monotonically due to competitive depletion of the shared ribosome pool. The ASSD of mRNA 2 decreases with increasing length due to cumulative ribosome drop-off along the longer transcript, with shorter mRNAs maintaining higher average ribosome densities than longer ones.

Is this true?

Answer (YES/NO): NO